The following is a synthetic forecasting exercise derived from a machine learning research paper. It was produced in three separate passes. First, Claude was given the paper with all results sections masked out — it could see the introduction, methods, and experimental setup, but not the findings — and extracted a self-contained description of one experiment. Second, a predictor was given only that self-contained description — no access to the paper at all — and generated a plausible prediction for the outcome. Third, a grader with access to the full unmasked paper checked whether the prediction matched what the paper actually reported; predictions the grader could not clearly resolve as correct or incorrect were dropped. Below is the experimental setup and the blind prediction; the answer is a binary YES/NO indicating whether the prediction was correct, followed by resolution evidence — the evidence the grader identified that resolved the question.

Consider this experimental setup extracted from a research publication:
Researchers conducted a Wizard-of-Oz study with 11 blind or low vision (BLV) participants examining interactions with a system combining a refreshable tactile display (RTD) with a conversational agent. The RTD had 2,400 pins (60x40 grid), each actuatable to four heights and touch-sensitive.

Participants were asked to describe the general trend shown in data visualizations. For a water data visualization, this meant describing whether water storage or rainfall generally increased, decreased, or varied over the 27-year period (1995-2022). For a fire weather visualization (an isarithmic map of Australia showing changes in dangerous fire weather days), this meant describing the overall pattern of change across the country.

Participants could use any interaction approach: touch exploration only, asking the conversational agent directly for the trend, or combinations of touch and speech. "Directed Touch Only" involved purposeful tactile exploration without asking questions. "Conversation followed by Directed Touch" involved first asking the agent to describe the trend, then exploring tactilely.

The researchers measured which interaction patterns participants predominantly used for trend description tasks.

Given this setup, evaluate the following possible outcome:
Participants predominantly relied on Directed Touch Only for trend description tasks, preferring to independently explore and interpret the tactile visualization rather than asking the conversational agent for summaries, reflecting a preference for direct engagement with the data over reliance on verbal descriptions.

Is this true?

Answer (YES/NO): YES